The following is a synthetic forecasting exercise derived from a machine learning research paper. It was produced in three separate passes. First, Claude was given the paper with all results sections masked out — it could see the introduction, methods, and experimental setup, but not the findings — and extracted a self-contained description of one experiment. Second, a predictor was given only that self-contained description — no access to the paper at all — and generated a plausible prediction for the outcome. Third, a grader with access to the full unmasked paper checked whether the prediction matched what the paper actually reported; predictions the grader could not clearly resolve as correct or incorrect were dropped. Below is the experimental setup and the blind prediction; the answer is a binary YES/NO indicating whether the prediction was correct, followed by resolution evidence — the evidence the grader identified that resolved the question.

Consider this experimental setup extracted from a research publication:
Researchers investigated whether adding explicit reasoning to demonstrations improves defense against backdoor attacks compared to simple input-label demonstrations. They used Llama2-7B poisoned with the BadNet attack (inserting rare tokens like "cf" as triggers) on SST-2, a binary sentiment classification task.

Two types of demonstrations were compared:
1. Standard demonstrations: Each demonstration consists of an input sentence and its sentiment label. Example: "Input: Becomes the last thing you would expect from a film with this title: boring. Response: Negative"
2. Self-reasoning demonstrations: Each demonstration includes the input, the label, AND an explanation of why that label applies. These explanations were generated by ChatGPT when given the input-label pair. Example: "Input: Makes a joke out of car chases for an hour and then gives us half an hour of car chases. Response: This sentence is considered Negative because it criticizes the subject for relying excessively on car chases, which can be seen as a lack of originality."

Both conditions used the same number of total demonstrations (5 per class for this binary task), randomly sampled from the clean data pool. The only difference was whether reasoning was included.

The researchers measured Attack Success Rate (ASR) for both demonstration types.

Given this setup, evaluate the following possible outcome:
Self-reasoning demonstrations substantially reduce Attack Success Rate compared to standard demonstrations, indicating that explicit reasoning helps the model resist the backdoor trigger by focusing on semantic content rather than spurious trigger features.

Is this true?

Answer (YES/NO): YES